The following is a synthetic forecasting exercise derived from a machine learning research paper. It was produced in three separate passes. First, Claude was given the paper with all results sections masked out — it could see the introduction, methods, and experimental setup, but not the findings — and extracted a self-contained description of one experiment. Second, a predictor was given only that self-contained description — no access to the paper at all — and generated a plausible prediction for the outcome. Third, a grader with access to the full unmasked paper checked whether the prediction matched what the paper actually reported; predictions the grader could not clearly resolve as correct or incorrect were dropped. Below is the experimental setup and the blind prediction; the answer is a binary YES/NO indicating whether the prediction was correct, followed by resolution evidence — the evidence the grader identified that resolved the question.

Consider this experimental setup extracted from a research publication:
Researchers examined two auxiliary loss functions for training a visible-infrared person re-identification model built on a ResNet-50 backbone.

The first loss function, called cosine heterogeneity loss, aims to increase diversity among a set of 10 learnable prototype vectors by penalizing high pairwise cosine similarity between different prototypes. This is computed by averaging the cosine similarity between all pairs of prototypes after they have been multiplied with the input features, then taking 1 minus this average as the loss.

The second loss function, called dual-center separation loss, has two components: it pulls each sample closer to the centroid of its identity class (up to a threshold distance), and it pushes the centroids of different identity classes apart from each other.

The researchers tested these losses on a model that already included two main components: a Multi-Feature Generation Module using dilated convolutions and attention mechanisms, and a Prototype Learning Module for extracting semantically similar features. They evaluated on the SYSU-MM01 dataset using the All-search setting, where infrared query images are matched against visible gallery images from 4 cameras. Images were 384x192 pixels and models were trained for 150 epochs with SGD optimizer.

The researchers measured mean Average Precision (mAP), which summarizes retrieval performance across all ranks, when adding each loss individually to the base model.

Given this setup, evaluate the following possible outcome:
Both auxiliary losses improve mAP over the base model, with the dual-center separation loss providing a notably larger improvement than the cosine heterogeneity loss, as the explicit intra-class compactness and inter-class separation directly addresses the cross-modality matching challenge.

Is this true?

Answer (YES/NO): NO